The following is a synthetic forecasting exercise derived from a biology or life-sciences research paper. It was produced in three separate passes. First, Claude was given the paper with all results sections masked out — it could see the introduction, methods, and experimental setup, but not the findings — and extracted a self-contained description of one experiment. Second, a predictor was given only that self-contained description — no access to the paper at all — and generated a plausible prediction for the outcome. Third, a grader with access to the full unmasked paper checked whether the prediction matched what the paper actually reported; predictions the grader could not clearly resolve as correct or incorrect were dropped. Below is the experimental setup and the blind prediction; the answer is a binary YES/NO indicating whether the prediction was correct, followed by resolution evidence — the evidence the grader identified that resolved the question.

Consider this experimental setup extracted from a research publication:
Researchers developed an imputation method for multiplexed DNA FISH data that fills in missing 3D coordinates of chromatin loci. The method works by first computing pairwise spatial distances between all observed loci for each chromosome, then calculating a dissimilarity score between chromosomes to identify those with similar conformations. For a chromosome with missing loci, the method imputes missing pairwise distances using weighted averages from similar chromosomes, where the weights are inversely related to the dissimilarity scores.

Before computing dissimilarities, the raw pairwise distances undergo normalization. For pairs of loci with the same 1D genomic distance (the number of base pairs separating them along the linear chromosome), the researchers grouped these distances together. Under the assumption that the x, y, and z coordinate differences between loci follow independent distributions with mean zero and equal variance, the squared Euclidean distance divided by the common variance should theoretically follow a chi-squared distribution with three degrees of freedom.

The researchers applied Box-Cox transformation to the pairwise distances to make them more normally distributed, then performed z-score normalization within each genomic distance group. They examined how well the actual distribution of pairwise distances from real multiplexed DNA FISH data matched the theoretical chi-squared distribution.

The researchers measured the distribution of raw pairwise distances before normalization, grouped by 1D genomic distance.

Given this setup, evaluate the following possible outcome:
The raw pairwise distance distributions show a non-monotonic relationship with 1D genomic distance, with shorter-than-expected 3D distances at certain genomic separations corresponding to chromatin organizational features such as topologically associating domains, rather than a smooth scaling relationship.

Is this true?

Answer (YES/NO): NO